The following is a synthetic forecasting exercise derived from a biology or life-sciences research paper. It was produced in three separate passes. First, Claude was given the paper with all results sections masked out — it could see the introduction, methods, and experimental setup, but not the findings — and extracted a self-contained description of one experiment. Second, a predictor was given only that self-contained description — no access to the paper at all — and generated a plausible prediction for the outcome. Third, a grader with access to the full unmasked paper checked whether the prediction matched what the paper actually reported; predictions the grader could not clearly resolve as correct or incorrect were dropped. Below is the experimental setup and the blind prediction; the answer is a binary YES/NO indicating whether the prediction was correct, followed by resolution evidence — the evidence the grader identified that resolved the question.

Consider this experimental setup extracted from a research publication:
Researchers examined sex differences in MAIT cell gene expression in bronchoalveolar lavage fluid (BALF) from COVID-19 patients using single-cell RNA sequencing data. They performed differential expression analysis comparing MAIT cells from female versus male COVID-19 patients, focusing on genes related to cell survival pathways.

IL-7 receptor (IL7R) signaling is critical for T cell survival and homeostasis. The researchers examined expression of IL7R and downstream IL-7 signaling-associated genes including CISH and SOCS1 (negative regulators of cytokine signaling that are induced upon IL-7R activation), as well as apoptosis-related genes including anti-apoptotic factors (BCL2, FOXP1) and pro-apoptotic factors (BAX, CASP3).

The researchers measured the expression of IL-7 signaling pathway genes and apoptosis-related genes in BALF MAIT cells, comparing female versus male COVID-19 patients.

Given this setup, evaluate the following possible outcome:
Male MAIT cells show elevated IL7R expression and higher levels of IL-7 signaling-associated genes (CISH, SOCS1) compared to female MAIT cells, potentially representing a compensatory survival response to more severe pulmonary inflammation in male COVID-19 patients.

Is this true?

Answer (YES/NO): NO